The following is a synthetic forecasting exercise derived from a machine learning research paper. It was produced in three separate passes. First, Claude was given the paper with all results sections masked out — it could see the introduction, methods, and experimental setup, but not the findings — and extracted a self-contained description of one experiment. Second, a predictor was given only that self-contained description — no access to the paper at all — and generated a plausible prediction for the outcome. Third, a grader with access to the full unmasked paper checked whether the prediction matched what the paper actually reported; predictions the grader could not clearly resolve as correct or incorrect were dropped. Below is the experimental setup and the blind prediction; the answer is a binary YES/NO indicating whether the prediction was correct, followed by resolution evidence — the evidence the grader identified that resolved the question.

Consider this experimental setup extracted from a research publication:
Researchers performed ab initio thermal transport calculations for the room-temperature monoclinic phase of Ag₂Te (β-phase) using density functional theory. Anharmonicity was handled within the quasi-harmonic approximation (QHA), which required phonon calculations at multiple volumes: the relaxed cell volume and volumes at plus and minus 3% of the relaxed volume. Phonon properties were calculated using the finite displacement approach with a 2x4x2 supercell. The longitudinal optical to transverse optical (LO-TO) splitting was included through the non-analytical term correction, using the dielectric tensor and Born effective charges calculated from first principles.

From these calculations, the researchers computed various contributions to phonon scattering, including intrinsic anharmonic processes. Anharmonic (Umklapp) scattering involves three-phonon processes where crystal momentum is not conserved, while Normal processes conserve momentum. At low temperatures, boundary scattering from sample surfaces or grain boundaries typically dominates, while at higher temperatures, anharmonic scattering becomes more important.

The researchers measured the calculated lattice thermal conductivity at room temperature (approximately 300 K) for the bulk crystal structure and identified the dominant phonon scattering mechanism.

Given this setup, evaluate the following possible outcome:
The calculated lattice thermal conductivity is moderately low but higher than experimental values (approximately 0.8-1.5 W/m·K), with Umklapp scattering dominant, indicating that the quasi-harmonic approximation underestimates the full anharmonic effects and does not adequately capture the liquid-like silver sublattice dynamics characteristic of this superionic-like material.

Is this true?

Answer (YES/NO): NO